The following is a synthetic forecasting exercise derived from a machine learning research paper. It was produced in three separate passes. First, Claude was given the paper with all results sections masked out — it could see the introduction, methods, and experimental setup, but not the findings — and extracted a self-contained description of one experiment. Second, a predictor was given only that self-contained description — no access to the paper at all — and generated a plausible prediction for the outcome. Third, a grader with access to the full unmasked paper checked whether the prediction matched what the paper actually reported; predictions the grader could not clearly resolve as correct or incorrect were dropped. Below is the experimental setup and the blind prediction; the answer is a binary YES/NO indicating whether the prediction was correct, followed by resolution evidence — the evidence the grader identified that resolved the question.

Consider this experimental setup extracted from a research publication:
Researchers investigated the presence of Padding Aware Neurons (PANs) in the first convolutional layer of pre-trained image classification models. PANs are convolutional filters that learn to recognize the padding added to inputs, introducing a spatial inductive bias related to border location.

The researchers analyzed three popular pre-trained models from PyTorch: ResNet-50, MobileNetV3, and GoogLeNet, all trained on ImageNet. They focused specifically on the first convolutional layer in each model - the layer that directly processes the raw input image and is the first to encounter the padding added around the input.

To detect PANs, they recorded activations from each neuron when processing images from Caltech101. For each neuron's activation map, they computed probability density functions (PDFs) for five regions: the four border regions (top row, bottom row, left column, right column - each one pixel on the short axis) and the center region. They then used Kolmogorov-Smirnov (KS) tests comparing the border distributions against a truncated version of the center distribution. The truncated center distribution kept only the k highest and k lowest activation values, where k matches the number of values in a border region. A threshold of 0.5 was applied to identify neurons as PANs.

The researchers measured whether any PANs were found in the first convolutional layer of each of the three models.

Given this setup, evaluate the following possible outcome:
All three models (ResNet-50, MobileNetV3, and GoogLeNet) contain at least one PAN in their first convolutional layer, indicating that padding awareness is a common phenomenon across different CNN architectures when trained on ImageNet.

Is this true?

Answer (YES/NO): NO